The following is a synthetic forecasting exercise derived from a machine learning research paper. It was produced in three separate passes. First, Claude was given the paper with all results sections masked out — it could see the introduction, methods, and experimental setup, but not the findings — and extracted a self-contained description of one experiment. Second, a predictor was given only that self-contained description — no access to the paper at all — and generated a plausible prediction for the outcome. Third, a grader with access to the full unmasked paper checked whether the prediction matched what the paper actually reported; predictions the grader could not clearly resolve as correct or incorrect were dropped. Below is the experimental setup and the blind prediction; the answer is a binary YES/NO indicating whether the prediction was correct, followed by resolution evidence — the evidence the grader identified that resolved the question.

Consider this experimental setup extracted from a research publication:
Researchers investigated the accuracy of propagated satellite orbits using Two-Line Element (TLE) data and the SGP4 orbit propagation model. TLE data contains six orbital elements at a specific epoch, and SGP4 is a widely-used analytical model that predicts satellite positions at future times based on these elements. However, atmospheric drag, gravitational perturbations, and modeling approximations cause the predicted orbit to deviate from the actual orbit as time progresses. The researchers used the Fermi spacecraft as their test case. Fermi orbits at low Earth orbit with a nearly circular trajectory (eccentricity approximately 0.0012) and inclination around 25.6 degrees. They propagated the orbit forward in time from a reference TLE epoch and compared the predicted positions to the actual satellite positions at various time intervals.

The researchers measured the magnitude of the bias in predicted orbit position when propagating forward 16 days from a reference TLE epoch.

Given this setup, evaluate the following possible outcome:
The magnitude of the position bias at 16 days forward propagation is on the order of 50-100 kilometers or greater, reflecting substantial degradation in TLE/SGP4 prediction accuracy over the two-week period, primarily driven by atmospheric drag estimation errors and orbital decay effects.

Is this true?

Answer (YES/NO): NO